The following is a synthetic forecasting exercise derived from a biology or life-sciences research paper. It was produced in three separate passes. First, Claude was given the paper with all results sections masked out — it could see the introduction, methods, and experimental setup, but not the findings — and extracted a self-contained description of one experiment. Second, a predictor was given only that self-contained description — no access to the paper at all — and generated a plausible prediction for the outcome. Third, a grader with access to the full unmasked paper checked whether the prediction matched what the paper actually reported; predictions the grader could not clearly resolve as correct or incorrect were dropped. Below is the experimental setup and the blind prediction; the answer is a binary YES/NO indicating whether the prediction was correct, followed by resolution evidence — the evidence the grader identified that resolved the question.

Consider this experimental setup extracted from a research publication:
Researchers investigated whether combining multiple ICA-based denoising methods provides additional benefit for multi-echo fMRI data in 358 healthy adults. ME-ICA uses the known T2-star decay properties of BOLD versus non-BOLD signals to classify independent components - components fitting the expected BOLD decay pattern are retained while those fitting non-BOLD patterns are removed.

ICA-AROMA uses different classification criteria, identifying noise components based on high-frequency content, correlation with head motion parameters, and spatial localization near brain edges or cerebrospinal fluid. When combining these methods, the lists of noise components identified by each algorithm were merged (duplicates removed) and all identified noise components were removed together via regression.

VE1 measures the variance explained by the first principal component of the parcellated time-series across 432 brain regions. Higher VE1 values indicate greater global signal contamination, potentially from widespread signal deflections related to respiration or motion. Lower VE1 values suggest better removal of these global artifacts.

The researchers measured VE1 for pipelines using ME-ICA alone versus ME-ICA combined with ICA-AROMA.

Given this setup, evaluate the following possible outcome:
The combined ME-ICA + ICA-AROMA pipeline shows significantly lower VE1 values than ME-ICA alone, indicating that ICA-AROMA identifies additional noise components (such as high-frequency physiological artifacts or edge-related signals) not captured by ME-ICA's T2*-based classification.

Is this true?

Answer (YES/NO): NO